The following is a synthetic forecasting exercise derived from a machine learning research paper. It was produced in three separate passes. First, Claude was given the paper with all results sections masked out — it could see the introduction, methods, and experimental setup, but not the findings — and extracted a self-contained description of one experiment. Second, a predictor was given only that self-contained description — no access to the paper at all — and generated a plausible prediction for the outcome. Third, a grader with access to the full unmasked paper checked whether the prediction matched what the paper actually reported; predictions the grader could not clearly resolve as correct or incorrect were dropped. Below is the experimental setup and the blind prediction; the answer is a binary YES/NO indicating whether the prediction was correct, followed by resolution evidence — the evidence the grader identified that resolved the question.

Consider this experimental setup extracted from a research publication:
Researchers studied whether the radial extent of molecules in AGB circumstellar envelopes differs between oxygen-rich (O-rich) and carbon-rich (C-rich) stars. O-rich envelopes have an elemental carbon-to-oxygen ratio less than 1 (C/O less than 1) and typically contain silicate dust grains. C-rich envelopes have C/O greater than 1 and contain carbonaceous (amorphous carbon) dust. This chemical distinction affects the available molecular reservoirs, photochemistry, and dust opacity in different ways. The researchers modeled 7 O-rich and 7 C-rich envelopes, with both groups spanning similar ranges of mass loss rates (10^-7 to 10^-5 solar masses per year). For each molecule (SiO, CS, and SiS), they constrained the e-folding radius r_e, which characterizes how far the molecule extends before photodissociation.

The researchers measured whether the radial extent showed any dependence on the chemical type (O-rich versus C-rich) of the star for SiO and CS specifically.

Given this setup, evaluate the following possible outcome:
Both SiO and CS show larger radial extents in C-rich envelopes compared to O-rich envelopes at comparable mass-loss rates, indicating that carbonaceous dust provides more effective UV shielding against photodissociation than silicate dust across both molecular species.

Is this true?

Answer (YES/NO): NO